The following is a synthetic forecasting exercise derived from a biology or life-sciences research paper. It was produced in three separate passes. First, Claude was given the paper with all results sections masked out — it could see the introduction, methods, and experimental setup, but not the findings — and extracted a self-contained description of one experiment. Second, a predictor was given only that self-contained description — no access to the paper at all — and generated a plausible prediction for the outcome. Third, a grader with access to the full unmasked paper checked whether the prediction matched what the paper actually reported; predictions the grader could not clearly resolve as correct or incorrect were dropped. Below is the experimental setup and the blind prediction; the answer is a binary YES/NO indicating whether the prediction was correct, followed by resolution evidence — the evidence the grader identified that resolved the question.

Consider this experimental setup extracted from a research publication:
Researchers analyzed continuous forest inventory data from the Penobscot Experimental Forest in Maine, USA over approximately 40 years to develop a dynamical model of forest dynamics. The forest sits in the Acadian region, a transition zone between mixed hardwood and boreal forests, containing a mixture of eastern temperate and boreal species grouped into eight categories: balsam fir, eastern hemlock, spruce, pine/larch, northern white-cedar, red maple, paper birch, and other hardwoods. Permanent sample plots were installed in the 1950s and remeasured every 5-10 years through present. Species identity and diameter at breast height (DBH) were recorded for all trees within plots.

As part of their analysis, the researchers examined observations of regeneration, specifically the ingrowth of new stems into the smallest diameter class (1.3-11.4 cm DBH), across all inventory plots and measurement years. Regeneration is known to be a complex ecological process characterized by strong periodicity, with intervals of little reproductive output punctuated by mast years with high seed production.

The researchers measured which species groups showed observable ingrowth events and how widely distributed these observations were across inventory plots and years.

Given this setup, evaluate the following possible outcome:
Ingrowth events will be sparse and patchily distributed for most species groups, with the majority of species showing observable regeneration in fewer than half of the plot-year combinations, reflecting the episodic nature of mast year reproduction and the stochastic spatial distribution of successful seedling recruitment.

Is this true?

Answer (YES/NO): NO